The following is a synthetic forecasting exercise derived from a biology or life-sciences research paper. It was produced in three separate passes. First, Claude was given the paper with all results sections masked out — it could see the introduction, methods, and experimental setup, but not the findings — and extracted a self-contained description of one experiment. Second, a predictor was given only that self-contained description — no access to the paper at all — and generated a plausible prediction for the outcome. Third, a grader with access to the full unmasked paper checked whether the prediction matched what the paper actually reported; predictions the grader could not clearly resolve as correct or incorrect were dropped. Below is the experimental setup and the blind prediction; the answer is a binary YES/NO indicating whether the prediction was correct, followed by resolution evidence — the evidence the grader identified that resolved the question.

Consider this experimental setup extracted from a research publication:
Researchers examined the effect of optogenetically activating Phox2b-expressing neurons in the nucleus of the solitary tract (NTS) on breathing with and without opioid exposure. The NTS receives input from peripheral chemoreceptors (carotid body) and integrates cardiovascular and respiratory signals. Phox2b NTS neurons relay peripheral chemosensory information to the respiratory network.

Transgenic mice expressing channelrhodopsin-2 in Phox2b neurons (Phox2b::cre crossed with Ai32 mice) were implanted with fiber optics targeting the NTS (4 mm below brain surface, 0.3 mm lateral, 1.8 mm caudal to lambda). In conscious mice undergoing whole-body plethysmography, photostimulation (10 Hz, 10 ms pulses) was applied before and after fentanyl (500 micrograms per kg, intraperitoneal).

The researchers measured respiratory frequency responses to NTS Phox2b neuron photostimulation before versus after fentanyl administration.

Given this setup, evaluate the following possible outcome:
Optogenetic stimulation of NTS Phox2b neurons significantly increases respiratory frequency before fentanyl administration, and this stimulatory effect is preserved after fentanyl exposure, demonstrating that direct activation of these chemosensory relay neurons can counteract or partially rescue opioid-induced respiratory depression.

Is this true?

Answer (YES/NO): NO